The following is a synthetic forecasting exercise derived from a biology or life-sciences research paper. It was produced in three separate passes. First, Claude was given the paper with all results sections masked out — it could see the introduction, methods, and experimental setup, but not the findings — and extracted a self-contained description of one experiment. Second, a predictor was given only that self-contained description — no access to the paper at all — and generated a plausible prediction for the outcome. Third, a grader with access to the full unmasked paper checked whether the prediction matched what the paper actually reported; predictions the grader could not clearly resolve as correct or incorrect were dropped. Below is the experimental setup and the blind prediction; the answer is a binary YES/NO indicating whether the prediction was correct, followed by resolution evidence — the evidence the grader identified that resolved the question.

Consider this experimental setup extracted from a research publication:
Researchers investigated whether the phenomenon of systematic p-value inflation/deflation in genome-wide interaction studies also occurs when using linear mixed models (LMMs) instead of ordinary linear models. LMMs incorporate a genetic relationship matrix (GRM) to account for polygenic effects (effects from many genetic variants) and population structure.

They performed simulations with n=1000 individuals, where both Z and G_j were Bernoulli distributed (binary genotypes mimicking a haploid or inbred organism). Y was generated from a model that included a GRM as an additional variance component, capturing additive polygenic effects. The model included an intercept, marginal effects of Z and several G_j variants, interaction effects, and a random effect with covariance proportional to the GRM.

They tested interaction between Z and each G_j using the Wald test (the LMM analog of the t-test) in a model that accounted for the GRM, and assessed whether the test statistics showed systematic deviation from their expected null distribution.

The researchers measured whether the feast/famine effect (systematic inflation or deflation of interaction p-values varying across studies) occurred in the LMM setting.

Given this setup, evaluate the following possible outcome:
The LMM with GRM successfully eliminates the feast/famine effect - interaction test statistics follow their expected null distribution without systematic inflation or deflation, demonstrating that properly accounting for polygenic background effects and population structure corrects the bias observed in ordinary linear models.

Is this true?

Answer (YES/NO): NO